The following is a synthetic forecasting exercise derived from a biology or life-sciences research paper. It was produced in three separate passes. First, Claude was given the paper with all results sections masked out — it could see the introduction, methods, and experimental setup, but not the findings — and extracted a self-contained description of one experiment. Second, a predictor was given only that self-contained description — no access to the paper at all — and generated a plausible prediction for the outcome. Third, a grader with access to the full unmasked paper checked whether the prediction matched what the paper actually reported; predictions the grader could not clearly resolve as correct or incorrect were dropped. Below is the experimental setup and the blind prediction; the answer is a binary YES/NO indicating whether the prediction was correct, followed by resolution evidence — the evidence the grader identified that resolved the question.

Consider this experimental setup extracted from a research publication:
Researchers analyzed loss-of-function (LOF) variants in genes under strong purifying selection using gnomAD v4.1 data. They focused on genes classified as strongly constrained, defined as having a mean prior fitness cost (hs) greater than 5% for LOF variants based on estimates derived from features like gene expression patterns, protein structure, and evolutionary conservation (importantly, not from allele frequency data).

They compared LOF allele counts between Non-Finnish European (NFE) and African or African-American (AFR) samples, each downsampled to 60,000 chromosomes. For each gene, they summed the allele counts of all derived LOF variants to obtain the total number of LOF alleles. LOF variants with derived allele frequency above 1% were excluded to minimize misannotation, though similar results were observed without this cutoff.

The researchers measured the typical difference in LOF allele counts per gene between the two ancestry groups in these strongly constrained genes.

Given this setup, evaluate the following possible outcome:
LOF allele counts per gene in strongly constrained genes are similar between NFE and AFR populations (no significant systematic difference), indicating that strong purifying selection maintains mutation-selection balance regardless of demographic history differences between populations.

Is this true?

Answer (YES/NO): YES